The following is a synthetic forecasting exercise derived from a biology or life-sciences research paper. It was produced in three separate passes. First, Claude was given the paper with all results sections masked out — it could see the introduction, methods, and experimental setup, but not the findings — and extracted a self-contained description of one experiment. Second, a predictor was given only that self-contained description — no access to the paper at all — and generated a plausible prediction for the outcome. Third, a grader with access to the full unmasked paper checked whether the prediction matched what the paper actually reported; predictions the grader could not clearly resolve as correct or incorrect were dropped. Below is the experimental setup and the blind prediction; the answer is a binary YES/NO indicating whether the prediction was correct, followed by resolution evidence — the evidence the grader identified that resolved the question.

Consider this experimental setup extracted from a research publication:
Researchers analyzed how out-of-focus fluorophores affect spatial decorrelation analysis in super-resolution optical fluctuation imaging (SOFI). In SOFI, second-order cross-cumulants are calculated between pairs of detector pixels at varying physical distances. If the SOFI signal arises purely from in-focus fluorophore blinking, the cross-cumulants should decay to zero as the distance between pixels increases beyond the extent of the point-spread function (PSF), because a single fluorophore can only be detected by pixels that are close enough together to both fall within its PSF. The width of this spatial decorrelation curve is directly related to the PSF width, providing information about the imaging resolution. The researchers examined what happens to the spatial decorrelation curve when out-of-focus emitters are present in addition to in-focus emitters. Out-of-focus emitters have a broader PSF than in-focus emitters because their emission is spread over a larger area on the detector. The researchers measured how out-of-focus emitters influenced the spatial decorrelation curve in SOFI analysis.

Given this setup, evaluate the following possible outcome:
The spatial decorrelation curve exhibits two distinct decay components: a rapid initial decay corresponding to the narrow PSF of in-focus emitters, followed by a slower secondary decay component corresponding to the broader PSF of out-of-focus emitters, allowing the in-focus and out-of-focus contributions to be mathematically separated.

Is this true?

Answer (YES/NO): NO